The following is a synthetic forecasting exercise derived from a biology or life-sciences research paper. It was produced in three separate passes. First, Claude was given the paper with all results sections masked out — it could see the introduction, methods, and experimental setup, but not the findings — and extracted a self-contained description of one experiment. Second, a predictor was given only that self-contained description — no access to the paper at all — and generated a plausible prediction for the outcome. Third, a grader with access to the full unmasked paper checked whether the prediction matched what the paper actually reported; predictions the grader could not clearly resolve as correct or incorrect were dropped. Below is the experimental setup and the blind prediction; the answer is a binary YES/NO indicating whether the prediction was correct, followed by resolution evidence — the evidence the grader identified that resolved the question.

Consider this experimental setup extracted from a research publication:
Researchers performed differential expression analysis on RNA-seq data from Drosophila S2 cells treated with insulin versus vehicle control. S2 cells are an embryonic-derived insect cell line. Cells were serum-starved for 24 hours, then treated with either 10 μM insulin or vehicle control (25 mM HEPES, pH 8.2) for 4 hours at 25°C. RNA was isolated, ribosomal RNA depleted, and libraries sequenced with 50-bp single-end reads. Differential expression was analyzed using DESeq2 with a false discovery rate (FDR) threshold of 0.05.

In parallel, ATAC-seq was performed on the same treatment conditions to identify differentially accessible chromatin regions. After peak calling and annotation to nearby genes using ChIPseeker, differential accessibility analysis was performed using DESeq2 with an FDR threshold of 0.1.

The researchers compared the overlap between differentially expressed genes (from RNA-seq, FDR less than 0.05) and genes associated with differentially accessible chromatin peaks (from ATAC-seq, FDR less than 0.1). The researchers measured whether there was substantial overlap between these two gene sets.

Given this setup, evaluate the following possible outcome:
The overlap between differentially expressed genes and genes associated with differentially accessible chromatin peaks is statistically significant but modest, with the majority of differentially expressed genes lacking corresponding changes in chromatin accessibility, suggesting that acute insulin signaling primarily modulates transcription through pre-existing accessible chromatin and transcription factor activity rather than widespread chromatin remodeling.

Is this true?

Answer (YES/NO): YES